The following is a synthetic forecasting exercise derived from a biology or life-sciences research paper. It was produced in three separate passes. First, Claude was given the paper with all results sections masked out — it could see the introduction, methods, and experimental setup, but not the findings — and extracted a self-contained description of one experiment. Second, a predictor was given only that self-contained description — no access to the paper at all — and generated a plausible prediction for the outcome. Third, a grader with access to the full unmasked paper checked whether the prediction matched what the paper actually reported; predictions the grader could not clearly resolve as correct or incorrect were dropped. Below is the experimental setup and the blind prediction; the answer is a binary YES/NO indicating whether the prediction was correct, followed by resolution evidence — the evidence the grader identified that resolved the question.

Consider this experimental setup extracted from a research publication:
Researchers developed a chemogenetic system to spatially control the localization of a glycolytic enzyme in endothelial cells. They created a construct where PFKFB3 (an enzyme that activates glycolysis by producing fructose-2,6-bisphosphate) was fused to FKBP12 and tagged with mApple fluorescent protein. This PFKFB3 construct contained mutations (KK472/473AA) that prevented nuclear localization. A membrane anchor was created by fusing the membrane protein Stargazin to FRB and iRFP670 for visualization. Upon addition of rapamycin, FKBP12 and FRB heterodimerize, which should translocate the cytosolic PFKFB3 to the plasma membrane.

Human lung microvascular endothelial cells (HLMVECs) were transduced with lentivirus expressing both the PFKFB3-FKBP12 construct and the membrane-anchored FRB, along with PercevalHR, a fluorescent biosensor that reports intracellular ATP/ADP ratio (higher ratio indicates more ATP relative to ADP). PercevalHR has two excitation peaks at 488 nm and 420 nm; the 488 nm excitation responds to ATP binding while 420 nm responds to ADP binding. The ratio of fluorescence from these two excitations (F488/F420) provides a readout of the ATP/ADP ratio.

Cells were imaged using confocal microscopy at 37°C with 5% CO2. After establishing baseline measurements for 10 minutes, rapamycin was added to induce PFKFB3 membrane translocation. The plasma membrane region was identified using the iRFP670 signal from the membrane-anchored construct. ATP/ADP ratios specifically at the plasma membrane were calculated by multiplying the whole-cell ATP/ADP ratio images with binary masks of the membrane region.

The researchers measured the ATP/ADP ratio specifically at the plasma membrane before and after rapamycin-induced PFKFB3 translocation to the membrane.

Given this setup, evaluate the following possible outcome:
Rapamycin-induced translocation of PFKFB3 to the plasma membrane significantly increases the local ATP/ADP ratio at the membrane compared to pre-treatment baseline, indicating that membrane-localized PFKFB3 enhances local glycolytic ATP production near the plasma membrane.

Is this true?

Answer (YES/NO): YES